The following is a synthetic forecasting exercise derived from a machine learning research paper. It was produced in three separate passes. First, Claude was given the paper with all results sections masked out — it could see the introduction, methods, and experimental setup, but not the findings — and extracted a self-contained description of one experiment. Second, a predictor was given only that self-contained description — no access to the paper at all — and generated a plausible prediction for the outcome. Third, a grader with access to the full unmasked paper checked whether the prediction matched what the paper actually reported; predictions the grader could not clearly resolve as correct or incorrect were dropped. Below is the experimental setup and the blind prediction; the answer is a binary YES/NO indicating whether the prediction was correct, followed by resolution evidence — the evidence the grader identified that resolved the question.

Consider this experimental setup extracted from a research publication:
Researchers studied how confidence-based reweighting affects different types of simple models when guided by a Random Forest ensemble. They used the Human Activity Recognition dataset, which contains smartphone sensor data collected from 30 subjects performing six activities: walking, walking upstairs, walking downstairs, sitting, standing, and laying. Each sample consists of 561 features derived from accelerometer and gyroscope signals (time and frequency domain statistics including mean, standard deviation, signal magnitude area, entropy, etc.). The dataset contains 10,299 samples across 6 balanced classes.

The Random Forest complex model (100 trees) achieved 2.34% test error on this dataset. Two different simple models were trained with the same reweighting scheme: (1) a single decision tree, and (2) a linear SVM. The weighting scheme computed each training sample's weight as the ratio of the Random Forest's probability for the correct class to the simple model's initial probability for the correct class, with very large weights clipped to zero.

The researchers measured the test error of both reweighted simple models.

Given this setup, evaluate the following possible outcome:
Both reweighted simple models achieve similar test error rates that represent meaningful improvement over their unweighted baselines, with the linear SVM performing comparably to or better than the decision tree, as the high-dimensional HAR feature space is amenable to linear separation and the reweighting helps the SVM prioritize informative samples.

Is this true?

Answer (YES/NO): NO